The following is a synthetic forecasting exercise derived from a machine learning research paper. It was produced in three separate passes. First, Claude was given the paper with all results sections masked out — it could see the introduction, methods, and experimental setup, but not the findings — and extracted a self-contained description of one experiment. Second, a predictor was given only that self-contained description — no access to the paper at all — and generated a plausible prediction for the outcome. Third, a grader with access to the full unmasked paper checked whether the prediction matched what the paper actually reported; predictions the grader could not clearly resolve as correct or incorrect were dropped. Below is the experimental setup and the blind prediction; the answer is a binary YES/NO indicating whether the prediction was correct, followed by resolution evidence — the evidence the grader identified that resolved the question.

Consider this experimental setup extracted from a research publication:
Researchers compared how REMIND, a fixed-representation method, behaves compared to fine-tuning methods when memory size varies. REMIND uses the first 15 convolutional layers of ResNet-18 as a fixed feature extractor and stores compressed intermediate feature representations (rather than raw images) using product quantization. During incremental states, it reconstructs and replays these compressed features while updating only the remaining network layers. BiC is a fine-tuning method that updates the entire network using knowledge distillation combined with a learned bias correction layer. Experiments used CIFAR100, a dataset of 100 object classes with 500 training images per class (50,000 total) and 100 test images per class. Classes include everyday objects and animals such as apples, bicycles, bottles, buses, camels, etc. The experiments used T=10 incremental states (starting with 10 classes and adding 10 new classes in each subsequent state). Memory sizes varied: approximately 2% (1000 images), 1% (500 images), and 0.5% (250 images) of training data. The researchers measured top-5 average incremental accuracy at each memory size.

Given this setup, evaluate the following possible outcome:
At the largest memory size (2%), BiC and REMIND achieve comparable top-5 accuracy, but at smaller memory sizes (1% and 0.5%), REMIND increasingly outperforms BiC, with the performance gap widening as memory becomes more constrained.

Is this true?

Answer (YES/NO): NO